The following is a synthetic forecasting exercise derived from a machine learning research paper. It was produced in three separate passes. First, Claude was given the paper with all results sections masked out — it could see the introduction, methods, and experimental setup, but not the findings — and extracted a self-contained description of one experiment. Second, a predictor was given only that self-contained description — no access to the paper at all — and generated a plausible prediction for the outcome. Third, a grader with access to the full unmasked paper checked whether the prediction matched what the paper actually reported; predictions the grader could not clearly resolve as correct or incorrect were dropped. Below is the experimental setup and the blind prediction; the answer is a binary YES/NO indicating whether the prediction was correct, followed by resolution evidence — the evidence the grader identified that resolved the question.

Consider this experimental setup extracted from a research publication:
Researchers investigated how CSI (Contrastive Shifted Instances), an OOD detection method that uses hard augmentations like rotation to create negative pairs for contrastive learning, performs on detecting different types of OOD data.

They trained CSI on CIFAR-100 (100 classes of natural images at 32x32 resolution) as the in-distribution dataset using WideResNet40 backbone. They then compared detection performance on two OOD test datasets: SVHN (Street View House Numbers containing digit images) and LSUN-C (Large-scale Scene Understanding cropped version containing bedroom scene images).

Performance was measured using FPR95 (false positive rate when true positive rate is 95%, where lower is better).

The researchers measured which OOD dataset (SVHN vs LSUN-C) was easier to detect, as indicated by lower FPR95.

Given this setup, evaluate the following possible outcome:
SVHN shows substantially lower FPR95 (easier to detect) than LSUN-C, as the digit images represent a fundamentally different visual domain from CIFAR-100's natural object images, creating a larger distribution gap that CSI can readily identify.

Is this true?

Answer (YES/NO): NO